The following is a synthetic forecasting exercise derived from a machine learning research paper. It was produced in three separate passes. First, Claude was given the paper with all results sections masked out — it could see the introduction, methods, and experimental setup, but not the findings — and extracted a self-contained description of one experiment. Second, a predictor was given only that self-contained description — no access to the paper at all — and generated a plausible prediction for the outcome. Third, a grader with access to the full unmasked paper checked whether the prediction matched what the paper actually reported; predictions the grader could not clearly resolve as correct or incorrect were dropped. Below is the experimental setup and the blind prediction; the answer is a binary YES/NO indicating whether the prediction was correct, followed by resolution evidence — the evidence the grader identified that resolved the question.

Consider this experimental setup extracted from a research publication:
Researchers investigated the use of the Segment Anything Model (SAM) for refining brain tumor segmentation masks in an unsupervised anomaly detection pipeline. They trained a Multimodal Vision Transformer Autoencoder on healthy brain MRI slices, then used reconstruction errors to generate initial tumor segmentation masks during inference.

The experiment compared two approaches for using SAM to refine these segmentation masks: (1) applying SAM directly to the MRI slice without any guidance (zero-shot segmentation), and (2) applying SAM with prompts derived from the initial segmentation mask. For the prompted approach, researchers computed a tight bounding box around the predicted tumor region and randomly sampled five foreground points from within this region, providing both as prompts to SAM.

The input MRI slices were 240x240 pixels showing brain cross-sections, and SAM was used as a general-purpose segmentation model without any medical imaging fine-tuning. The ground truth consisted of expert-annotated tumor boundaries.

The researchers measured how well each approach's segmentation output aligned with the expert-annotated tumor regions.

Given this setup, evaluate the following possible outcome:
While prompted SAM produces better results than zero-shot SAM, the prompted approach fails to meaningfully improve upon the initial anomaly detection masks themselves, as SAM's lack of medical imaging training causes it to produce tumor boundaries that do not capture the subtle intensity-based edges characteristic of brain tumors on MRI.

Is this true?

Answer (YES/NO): NO